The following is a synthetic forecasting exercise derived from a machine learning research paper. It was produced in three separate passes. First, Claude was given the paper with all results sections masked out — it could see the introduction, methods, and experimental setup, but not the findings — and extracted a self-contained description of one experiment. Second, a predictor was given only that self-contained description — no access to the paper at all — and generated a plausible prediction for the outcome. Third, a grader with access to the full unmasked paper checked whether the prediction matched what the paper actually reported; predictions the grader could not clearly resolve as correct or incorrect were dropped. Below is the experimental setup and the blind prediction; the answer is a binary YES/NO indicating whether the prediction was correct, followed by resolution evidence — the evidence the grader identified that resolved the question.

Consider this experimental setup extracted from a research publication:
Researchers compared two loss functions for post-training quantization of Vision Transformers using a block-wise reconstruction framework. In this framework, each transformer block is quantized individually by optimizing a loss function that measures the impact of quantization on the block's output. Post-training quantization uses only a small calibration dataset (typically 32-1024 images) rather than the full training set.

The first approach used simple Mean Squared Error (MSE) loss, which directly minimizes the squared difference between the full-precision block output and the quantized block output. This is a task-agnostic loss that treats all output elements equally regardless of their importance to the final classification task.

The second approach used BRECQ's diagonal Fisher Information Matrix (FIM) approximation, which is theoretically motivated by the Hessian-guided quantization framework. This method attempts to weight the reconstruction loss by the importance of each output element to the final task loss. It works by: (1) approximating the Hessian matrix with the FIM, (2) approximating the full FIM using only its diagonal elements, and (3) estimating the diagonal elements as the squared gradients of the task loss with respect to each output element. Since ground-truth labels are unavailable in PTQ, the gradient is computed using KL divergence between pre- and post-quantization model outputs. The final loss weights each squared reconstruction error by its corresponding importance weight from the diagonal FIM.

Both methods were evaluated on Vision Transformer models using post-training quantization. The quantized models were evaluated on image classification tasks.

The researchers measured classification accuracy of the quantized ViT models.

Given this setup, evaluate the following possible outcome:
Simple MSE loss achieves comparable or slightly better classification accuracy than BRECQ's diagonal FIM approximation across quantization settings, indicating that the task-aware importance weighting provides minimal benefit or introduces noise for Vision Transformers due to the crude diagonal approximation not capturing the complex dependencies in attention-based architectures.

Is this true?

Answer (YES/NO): YES